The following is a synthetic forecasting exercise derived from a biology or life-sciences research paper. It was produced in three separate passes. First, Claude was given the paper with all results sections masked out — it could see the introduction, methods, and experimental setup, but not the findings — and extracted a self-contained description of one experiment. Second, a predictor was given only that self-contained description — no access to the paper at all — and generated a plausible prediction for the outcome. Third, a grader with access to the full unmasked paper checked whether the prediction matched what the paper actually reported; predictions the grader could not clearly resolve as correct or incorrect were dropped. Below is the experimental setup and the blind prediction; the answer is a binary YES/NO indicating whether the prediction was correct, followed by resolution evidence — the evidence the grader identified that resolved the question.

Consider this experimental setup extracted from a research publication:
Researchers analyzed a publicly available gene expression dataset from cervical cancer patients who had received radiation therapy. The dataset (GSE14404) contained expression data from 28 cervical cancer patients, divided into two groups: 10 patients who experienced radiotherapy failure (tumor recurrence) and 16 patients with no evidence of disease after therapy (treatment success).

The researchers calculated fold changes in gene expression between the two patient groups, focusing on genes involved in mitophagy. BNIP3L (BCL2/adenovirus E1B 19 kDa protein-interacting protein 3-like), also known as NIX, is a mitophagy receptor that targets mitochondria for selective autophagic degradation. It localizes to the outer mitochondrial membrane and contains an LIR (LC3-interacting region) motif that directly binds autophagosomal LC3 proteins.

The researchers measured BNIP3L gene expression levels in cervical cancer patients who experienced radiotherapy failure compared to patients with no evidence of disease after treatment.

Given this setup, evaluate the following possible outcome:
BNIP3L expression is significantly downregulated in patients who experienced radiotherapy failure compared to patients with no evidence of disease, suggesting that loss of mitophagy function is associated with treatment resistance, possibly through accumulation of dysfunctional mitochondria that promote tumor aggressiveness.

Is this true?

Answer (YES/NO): NO